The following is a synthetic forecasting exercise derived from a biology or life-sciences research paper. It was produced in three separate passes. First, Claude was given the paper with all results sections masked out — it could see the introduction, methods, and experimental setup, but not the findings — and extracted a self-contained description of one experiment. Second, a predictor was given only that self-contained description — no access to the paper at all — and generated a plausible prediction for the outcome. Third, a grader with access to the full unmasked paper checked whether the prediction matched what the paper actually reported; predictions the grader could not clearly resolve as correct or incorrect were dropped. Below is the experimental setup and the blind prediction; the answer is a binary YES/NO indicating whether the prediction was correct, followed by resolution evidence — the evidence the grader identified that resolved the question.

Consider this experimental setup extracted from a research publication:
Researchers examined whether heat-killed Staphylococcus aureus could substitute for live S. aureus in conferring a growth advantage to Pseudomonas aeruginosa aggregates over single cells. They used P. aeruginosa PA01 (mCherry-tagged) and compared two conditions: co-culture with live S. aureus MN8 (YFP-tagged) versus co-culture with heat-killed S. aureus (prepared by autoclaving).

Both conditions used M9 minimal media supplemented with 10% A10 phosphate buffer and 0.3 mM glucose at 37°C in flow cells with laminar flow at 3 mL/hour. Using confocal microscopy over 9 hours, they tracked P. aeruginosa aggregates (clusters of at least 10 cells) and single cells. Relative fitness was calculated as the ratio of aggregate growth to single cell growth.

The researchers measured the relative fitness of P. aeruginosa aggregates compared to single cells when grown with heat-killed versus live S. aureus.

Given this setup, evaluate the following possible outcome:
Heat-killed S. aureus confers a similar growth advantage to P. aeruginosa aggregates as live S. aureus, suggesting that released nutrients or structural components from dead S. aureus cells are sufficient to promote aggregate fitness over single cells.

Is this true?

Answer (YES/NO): NO